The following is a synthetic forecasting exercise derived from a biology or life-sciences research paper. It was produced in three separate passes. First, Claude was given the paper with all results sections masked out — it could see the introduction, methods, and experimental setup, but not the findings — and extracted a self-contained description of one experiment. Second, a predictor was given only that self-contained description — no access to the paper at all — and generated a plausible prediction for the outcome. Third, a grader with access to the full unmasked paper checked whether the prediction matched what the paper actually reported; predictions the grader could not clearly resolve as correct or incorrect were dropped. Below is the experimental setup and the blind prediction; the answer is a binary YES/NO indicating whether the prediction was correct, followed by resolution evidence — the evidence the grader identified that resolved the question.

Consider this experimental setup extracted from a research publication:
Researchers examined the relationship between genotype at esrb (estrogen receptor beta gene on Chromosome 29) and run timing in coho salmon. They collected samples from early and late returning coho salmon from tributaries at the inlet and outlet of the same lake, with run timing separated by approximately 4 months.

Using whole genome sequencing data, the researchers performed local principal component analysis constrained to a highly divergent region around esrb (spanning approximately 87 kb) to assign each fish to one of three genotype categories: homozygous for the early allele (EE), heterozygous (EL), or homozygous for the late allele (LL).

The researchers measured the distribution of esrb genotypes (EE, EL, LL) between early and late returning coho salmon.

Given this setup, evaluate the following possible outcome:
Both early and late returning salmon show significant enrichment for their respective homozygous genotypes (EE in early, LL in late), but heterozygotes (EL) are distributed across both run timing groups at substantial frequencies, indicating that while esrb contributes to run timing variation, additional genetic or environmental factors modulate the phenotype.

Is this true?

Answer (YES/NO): NO